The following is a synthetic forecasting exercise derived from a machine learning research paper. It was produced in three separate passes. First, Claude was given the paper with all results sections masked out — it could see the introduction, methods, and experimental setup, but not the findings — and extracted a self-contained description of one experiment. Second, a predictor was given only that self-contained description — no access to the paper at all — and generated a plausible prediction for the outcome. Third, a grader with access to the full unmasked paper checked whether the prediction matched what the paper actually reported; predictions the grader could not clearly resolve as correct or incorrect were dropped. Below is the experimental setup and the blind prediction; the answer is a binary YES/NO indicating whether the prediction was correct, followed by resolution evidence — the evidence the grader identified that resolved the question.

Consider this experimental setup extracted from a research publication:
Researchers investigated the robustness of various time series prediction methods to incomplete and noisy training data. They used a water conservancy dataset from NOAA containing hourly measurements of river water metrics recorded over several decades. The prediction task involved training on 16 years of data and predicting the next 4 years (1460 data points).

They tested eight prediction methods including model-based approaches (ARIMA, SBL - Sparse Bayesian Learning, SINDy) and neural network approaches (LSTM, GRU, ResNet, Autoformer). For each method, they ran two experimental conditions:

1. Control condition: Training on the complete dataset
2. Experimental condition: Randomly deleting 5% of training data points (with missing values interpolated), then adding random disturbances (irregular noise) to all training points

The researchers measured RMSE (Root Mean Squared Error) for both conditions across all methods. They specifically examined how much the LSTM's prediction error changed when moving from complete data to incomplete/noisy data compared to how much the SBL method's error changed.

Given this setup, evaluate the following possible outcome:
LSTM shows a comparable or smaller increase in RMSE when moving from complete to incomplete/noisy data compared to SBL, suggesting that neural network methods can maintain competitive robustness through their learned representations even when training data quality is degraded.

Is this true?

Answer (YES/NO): NO